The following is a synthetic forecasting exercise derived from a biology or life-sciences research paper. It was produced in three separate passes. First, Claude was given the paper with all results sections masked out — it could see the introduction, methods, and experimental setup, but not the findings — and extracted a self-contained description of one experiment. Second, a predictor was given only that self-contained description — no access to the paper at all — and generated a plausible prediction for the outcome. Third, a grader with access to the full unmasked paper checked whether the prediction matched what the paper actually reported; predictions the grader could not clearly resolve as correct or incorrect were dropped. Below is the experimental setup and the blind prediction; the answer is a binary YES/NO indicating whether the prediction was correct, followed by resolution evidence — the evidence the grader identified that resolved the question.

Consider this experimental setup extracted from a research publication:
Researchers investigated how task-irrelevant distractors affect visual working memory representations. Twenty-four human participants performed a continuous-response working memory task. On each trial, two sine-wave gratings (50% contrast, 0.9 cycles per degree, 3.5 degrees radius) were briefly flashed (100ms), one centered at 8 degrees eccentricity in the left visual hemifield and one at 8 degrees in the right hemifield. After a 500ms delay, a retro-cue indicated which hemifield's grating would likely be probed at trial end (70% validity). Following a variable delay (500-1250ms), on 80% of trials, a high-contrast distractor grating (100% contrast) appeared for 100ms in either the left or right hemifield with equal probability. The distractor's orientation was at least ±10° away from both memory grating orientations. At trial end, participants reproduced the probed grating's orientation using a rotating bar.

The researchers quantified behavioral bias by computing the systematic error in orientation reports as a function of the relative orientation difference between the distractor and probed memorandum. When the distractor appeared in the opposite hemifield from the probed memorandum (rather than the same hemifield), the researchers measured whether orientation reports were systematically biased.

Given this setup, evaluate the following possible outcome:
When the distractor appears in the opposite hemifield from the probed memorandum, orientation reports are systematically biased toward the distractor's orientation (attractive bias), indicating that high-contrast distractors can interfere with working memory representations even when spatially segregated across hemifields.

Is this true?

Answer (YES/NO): NO